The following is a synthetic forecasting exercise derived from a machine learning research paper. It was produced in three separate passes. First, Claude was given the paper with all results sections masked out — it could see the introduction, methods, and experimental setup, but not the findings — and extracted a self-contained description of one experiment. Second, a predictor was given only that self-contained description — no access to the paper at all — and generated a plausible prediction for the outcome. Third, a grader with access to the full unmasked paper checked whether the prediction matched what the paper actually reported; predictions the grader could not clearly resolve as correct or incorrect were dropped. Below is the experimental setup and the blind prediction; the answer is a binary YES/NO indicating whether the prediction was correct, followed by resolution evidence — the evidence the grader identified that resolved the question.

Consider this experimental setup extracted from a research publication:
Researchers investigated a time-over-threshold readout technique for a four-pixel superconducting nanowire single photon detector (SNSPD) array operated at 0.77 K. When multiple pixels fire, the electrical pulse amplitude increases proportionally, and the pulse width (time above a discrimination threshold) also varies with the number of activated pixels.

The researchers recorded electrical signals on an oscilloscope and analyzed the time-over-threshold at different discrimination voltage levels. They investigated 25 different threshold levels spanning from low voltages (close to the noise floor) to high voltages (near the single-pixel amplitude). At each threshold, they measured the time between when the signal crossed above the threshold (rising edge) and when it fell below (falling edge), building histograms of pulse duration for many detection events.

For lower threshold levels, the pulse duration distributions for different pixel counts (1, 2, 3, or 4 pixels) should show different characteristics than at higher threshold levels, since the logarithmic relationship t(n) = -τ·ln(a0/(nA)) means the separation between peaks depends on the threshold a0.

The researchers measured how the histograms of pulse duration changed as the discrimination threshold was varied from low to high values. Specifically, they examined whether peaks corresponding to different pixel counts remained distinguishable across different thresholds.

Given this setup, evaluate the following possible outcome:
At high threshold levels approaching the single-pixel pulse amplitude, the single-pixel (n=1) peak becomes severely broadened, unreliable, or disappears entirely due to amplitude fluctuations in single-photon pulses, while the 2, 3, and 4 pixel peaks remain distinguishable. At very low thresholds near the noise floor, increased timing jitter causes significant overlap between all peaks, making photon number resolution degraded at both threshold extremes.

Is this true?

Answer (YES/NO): NO